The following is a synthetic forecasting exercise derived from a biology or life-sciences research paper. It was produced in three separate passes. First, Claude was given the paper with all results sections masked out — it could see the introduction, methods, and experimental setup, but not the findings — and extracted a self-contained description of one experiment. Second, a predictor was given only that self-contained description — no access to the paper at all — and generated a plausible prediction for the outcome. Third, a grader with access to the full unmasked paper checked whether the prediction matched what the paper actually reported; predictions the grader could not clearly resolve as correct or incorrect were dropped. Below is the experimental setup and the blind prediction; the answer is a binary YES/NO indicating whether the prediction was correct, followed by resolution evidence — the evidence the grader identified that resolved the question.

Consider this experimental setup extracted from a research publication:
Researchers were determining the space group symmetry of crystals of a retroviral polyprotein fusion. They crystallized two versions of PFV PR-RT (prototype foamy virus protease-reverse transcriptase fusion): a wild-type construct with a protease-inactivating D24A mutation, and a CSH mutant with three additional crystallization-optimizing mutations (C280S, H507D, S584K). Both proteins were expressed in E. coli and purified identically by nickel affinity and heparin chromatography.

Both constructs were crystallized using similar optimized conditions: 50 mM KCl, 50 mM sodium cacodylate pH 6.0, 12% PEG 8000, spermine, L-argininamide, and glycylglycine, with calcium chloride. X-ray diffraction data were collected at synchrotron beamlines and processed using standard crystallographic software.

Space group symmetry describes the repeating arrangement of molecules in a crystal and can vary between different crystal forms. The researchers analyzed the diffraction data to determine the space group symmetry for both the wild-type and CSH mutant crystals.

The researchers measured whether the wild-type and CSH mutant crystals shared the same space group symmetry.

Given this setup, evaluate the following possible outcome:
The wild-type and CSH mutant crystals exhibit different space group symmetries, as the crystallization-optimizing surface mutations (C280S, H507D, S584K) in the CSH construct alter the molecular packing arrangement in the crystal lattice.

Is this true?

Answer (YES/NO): NO